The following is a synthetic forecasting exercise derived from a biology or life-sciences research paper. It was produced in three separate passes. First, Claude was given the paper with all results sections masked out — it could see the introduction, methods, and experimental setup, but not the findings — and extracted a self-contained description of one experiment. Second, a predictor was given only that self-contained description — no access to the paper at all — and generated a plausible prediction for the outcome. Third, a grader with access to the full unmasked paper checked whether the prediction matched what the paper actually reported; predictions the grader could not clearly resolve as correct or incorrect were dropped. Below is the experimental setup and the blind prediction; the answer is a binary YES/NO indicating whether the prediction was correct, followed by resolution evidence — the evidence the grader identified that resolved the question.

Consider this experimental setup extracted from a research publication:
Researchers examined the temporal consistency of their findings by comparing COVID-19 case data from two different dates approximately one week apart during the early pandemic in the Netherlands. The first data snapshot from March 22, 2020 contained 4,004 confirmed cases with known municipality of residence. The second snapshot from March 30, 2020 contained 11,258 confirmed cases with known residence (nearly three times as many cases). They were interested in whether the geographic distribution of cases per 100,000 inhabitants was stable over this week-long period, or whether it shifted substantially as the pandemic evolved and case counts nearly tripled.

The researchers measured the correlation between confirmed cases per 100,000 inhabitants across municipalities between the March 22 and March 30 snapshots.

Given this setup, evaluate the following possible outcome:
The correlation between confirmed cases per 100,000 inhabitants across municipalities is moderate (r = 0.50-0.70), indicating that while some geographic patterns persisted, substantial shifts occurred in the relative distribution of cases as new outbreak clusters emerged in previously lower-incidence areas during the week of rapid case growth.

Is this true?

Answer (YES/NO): NO